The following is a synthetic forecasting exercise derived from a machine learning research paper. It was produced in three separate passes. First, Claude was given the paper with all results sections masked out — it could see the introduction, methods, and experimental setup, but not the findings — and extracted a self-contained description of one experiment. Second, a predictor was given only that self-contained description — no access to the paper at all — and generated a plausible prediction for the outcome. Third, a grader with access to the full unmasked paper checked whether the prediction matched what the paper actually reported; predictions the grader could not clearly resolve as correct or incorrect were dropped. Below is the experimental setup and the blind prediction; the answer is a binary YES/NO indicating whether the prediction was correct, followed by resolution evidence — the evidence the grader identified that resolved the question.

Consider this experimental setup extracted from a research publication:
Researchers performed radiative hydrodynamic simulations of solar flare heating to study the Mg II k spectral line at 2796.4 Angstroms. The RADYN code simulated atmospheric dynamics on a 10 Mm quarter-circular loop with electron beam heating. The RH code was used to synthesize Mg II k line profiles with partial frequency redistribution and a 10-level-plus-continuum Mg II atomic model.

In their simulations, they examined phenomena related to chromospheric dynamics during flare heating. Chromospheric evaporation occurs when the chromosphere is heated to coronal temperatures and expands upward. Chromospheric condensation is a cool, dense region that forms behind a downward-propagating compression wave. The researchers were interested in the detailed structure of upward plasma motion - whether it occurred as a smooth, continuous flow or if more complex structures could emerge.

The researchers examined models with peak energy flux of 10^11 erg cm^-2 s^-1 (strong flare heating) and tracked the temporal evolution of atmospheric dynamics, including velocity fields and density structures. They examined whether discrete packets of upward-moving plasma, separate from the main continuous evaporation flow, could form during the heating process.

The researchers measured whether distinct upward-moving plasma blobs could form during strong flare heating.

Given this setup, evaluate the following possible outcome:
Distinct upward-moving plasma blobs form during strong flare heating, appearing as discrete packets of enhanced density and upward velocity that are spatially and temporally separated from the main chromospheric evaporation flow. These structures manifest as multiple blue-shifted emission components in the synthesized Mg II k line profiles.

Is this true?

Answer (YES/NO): NO